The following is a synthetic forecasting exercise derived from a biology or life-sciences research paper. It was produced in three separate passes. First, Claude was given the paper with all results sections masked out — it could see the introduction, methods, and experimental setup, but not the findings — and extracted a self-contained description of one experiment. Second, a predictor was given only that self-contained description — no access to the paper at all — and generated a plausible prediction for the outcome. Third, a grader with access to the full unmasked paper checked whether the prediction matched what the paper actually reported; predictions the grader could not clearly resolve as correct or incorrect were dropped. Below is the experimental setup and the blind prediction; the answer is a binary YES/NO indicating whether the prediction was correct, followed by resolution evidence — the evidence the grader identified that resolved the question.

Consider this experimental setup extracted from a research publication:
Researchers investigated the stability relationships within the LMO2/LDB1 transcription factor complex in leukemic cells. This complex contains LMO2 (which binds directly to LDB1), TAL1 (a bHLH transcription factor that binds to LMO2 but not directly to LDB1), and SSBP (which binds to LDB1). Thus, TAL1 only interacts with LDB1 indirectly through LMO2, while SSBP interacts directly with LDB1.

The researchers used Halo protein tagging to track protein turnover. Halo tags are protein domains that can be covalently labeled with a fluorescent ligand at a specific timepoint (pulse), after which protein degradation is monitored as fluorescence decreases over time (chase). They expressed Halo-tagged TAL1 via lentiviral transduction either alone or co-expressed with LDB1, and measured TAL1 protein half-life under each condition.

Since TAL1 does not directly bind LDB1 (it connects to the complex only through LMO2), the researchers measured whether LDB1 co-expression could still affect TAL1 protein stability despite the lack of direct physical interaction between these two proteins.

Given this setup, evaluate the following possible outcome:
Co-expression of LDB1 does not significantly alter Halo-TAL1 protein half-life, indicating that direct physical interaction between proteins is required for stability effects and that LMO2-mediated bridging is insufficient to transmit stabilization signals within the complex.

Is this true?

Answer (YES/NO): NO